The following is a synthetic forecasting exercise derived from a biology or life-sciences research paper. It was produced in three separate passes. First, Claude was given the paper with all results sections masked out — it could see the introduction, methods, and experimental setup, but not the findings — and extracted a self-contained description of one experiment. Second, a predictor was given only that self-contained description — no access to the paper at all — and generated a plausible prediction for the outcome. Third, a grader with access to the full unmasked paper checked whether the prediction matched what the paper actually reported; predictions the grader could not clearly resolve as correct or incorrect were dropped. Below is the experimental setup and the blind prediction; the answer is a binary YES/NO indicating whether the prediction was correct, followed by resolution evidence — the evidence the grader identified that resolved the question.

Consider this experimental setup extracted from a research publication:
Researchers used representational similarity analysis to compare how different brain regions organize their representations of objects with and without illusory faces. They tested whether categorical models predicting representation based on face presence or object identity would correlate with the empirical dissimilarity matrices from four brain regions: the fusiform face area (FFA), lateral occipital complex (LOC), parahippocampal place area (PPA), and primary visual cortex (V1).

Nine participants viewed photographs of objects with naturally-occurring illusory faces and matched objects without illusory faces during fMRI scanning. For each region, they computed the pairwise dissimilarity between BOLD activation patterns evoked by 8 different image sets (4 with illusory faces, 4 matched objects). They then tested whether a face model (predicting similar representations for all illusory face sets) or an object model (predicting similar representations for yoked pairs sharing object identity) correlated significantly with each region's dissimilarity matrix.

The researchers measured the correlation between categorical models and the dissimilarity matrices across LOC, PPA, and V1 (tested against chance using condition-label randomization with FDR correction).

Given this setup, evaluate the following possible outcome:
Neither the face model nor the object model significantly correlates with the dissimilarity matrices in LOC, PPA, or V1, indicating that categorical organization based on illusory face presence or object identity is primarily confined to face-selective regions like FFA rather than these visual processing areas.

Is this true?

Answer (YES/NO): YES